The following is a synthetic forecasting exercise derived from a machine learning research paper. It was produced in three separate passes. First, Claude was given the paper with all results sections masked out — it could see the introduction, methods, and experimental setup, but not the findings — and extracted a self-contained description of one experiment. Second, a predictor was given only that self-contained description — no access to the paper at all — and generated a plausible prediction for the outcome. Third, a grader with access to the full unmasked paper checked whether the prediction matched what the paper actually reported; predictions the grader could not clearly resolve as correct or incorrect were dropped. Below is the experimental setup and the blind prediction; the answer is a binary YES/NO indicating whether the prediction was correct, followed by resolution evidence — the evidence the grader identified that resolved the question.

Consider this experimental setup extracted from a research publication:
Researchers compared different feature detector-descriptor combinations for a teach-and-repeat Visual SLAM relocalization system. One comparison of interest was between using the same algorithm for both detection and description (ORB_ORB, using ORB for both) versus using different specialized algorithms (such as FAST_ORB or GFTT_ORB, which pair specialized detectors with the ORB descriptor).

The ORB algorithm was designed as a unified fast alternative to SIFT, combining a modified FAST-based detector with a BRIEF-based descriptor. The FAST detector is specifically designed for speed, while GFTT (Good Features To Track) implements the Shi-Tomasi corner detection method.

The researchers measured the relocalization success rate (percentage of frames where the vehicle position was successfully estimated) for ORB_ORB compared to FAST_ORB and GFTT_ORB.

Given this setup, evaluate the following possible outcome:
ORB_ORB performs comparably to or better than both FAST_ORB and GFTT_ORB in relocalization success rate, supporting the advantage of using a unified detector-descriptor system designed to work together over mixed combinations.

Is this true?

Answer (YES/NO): NO